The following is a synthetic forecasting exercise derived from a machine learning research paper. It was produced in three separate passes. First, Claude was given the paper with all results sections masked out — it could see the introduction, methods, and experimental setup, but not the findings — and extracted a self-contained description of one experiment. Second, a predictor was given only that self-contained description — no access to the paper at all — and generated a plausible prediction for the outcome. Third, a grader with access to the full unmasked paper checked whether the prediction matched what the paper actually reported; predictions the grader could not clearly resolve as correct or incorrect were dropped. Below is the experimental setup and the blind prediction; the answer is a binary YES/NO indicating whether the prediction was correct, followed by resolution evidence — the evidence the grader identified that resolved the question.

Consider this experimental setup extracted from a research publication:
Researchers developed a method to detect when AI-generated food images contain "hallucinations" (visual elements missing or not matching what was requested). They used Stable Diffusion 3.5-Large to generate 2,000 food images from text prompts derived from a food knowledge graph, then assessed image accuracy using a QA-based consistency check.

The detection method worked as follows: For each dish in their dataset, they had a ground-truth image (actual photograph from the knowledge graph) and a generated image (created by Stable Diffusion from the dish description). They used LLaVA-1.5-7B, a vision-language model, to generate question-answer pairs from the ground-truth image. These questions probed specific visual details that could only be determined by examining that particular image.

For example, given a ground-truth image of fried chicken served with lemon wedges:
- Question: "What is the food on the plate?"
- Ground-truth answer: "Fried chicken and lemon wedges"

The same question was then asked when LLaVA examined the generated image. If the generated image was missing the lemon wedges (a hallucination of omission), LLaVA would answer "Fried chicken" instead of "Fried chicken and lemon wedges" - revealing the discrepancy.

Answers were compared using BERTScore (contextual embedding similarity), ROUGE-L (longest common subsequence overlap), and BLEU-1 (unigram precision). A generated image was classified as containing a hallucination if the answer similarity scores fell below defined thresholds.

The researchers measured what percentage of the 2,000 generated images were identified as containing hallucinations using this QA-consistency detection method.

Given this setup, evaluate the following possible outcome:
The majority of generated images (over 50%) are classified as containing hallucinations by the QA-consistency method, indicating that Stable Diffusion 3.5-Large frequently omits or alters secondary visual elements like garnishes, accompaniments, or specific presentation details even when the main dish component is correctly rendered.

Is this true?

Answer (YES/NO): NO